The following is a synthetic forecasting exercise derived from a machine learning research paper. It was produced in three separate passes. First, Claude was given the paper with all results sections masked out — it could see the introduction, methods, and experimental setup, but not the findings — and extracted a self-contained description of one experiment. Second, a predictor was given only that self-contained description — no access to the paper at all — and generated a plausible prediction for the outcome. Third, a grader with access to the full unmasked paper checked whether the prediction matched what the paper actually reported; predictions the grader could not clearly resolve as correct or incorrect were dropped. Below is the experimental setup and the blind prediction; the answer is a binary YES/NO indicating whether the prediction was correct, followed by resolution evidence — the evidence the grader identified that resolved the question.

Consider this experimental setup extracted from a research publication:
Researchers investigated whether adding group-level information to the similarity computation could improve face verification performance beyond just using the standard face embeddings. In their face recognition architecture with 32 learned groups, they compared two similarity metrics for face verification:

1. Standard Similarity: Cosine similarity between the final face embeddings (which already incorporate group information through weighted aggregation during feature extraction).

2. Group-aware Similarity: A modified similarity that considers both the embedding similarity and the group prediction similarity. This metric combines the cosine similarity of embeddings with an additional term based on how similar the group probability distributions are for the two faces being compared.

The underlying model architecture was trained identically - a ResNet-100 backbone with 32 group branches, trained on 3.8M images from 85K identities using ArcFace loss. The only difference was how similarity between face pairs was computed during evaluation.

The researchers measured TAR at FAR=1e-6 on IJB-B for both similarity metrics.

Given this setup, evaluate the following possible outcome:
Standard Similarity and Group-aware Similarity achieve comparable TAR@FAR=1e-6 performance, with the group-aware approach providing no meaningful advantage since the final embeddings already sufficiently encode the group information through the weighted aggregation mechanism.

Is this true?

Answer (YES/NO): NO